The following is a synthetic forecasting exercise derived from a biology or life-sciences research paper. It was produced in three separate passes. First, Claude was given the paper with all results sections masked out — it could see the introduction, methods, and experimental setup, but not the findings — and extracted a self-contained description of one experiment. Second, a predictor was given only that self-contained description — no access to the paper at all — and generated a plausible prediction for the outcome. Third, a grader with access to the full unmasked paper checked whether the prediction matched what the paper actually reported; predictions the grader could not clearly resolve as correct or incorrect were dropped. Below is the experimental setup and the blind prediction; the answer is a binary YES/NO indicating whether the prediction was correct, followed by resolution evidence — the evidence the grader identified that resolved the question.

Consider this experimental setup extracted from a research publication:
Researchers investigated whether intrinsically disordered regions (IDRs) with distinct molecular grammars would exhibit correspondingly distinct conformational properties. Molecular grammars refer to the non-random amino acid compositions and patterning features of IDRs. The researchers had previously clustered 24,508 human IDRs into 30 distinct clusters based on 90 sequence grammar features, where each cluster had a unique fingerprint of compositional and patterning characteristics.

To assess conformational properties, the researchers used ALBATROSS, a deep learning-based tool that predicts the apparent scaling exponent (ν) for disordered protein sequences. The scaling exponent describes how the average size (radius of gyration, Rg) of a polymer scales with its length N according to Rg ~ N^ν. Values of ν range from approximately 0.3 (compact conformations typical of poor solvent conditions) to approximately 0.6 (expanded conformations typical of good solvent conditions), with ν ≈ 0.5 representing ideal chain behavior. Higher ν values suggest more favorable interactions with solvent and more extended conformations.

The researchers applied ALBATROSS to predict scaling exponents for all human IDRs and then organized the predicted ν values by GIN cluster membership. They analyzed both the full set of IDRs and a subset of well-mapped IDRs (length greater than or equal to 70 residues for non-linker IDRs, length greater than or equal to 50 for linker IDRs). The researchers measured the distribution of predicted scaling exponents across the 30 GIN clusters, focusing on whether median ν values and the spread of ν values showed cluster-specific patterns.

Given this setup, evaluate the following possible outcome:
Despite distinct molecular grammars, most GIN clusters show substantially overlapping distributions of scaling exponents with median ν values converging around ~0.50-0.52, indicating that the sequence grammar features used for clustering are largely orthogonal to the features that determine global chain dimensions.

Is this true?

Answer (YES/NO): NO